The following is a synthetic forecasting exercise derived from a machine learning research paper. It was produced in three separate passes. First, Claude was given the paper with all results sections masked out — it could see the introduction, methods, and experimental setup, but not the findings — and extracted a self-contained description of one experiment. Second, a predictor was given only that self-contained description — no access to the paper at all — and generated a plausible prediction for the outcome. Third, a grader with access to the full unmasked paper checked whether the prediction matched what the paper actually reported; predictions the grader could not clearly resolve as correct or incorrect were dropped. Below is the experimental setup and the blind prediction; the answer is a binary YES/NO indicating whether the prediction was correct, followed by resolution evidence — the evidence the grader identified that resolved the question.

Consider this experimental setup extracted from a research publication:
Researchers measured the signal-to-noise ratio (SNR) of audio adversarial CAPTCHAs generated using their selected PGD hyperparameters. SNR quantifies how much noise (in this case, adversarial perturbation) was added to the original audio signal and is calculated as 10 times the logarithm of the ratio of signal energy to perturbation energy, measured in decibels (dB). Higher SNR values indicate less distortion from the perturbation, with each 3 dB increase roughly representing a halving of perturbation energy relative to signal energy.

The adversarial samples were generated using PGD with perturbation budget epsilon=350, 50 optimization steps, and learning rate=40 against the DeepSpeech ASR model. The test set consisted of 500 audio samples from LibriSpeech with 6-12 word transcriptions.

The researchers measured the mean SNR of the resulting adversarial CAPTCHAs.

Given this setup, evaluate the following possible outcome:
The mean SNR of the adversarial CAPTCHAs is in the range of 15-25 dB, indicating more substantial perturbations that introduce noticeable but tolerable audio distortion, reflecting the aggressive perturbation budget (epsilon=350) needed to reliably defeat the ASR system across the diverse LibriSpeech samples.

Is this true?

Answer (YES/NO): YES